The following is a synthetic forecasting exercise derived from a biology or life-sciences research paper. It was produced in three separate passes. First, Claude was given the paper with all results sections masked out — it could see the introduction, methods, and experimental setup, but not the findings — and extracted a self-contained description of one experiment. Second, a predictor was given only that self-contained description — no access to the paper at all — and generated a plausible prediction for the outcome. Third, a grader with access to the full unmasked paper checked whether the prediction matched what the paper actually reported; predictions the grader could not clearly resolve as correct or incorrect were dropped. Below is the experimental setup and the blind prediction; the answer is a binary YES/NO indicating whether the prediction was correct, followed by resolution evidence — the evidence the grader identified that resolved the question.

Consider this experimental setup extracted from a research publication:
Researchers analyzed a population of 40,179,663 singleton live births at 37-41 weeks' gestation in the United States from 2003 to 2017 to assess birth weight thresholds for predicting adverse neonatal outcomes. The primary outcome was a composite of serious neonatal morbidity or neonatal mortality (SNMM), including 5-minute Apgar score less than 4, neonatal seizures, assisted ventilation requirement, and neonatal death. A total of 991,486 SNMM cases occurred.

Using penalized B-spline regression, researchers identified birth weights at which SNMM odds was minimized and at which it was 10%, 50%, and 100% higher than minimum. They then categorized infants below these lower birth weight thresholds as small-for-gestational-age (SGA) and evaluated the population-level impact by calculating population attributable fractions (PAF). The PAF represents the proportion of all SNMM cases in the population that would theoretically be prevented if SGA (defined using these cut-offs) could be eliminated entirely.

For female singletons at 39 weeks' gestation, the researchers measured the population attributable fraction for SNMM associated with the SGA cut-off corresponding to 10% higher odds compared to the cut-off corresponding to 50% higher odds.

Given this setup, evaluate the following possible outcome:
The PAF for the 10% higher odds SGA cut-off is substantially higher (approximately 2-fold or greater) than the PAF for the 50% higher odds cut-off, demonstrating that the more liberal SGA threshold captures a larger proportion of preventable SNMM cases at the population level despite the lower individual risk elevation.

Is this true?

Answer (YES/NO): NO